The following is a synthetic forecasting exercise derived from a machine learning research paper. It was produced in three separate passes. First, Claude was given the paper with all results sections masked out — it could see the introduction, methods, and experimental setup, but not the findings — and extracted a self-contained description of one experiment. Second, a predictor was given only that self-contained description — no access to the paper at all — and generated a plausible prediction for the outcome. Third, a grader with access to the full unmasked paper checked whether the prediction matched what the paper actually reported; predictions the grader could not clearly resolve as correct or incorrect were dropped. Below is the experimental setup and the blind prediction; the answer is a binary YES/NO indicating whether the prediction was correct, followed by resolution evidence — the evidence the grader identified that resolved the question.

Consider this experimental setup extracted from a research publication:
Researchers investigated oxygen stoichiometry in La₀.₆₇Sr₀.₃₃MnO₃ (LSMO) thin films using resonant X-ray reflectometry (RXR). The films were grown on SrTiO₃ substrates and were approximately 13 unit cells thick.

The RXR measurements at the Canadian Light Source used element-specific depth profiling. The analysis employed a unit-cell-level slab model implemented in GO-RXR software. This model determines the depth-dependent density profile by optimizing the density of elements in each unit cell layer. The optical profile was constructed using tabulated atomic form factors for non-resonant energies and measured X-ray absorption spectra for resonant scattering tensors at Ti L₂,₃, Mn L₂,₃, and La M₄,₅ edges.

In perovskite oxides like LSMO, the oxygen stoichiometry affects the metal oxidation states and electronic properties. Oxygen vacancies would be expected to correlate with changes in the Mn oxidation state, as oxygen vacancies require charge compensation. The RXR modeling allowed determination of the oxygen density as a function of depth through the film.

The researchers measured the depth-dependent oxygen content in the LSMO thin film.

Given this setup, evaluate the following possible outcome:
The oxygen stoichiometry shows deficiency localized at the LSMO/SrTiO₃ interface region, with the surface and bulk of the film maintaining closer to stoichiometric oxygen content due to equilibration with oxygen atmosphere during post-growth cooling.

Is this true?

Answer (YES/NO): NO